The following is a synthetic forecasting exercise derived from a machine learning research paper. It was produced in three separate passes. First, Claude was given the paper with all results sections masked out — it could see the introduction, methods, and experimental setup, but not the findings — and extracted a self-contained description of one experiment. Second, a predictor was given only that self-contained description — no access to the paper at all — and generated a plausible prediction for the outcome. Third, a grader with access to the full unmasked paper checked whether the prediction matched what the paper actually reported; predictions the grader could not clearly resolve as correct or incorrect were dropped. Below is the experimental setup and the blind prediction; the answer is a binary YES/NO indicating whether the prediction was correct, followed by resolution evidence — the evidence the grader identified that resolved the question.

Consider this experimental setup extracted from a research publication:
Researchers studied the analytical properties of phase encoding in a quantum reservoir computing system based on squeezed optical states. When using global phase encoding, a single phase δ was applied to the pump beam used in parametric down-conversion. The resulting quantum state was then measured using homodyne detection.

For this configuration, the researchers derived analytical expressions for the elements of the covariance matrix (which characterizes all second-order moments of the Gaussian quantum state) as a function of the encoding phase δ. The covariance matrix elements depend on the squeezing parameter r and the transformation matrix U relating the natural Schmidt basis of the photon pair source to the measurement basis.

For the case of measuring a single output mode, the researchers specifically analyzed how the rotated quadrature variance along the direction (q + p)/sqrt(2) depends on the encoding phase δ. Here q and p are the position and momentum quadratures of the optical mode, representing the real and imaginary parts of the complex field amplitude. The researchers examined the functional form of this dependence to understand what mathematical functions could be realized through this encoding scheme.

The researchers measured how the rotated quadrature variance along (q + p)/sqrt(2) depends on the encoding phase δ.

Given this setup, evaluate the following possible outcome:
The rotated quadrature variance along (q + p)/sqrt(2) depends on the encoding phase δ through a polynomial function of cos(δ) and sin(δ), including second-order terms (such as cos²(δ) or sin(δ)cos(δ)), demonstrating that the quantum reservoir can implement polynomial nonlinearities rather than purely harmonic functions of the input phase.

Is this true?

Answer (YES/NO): YES